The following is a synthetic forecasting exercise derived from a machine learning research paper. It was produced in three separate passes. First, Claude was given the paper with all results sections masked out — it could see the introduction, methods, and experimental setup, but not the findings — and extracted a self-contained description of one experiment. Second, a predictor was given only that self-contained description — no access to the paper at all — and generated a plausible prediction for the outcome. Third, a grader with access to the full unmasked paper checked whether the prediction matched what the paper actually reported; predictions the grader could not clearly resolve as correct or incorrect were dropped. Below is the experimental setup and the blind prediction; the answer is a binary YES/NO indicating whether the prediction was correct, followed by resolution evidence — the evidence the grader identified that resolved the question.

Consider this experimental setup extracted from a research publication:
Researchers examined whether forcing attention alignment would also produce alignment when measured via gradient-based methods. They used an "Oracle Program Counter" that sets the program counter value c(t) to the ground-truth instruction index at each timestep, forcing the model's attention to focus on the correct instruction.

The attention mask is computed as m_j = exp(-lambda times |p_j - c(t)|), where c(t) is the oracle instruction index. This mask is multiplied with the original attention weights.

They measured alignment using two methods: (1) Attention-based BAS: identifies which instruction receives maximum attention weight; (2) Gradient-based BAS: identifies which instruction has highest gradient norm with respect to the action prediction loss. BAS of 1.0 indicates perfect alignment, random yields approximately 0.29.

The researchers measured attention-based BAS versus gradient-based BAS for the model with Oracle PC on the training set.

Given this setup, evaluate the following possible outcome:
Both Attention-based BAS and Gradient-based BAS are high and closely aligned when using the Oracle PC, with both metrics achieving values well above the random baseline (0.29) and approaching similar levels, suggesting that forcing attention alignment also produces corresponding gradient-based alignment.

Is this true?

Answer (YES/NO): NO